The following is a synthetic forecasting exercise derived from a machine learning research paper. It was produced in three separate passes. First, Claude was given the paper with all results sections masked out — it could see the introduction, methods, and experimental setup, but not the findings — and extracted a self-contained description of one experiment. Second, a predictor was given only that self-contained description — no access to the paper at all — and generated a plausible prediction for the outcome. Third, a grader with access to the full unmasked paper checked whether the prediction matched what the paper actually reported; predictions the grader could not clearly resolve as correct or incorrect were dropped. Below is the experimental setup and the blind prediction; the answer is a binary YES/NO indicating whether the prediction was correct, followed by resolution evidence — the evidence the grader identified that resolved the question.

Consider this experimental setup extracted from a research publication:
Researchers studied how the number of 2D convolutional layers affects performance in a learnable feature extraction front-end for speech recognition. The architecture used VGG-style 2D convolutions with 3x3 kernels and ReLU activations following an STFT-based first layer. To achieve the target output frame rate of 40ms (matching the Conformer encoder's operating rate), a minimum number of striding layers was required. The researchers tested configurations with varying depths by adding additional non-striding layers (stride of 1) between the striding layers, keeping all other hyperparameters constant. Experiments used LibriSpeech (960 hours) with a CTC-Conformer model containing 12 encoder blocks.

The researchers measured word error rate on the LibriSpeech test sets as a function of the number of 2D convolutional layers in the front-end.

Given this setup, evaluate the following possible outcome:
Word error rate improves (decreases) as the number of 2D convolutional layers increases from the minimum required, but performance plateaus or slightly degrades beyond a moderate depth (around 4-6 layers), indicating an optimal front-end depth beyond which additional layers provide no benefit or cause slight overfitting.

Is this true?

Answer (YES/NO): YES